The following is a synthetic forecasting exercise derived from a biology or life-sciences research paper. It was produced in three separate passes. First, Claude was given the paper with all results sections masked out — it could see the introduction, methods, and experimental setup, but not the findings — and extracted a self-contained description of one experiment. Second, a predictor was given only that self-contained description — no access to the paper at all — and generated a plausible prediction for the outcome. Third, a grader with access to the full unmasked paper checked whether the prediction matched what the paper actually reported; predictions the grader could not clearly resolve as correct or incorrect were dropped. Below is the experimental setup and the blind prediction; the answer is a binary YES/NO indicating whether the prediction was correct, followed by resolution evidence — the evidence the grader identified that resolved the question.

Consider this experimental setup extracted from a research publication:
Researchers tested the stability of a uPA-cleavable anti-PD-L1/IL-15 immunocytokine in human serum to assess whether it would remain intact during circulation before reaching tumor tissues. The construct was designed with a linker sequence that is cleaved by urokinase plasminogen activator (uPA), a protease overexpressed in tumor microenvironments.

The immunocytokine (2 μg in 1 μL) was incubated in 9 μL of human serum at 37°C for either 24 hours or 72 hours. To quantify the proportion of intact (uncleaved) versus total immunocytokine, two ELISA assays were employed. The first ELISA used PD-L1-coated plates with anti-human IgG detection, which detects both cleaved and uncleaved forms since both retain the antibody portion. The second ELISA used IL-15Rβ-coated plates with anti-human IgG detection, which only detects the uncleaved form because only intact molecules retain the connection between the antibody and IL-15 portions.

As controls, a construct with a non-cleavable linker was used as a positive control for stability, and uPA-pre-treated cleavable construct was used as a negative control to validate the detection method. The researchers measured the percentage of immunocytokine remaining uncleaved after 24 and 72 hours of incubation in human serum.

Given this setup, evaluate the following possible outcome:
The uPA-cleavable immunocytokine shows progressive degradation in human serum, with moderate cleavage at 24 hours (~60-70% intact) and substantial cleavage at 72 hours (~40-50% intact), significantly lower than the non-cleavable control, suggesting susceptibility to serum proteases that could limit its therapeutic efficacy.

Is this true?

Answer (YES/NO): NO